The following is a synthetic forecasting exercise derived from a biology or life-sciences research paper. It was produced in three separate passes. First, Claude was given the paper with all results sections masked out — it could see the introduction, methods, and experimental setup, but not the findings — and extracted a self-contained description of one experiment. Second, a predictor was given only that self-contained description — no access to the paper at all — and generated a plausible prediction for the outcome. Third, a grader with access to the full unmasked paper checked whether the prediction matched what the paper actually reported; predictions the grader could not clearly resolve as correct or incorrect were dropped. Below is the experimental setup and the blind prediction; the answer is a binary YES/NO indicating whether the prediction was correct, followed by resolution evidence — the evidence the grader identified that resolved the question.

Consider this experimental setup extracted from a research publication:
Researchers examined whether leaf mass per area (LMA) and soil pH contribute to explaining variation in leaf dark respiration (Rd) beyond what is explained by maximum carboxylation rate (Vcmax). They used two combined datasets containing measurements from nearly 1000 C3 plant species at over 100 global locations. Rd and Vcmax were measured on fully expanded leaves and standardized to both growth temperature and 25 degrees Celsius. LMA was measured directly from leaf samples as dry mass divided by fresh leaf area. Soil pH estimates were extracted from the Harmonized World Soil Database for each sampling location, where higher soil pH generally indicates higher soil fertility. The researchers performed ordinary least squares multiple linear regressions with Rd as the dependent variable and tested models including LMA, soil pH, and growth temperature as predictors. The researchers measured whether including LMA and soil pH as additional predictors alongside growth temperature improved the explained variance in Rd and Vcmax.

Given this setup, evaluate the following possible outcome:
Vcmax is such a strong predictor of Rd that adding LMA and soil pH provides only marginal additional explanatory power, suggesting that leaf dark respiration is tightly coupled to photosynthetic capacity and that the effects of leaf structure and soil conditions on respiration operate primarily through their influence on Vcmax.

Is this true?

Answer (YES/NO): YES